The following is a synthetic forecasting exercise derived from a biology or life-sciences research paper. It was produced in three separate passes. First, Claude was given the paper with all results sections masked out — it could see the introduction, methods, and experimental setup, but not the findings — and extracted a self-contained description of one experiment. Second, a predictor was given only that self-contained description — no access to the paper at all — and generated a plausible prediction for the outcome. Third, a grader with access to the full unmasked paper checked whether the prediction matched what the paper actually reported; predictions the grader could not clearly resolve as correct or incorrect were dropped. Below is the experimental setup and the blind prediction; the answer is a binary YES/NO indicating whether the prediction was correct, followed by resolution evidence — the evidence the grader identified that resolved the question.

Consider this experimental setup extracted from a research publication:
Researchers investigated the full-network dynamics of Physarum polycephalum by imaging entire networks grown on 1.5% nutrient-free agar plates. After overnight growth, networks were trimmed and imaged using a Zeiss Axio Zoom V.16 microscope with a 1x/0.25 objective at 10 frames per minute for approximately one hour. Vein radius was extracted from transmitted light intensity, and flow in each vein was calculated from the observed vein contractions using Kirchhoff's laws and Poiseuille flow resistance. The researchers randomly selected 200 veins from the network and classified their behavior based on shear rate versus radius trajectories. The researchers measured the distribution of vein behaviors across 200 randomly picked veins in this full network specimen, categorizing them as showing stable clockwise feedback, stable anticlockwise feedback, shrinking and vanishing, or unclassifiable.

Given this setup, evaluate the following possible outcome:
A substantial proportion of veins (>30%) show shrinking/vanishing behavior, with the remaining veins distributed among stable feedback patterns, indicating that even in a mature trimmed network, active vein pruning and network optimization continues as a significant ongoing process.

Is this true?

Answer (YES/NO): YES